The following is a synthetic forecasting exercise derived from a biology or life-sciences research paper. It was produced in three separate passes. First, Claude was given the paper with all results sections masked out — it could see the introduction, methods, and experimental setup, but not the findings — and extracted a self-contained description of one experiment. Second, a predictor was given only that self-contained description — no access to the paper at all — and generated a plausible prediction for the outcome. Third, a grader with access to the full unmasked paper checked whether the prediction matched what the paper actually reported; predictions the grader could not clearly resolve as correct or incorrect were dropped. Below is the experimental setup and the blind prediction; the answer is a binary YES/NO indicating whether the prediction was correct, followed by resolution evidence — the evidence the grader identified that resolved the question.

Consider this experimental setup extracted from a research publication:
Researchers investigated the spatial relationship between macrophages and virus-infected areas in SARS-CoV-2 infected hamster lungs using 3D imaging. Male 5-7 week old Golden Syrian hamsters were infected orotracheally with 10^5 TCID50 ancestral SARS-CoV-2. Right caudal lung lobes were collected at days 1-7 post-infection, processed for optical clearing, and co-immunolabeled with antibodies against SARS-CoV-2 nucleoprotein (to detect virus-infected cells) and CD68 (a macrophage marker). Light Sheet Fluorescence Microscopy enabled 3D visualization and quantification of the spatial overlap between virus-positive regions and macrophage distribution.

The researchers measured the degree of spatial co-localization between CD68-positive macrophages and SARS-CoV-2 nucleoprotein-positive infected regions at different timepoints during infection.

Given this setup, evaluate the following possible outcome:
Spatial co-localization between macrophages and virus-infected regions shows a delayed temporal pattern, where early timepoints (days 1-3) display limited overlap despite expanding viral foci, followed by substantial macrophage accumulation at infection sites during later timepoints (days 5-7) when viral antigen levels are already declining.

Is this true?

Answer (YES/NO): NO